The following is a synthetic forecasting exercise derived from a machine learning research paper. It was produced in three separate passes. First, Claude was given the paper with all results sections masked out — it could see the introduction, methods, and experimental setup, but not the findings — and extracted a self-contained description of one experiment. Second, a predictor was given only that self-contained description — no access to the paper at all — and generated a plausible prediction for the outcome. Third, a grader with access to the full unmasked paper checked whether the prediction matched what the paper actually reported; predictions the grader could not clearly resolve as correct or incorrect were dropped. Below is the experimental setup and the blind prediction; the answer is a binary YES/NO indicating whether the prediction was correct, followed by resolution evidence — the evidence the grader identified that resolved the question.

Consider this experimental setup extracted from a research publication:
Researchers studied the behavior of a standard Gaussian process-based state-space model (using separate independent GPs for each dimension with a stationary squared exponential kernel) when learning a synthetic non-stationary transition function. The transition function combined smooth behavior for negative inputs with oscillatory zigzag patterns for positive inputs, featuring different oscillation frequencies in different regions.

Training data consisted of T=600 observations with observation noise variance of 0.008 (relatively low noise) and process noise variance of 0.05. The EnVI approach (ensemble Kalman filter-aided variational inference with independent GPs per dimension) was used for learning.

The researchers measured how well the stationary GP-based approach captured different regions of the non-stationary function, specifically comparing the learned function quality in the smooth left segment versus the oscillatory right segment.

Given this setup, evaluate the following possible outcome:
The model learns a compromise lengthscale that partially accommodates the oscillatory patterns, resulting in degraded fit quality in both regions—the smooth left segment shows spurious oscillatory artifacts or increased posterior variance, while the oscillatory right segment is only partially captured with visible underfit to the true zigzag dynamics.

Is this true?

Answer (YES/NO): NO